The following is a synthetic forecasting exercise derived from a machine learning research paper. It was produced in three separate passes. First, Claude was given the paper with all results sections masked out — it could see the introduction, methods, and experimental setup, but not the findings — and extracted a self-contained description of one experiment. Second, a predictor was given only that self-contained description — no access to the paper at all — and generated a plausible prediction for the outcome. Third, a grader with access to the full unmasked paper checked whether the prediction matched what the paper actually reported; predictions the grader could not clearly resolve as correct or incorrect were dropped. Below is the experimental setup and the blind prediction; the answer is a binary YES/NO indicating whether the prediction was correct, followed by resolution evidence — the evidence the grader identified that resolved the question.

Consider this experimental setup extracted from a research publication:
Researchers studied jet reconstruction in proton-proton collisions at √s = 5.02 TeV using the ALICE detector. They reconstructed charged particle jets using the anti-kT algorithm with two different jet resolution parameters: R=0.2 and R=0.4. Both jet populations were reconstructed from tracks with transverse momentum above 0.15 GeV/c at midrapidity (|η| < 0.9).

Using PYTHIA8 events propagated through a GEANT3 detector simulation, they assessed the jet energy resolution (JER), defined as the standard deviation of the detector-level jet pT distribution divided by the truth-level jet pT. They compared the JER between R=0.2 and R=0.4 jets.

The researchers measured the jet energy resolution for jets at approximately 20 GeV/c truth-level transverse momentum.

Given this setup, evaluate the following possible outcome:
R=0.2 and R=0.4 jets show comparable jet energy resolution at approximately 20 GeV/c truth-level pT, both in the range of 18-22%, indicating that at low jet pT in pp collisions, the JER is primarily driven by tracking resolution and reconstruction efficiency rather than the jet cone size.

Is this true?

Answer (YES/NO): YES